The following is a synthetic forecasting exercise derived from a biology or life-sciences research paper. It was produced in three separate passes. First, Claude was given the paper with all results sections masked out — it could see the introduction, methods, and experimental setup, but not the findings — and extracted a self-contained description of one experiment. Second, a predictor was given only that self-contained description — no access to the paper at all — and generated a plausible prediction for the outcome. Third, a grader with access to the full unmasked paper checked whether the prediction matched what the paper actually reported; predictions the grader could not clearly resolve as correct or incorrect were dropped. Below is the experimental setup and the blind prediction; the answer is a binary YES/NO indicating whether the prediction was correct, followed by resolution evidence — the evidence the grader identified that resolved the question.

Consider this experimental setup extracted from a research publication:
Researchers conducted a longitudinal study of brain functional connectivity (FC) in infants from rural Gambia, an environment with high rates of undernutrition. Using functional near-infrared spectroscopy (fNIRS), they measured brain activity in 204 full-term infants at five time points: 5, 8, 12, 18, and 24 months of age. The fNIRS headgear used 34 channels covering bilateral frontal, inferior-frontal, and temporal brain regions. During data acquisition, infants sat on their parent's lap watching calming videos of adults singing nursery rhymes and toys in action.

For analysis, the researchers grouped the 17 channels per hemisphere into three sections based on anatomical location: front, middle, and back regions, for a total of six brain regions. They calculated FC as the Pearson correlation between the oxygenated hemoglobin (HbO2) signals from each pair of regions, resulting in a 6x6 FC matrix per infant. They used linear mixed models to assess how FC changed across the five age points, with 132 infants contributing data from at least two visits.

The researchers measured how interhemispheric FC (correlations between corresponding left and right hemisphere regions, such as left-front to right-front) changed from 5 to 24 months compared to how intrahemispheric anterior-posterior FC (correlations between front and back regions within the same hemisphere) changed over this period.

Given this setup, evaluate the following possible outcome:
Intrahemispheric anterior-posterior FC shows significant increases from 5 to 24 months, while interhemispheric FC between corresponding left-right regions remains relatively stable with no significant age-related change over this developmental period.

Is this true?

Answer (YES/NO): NO